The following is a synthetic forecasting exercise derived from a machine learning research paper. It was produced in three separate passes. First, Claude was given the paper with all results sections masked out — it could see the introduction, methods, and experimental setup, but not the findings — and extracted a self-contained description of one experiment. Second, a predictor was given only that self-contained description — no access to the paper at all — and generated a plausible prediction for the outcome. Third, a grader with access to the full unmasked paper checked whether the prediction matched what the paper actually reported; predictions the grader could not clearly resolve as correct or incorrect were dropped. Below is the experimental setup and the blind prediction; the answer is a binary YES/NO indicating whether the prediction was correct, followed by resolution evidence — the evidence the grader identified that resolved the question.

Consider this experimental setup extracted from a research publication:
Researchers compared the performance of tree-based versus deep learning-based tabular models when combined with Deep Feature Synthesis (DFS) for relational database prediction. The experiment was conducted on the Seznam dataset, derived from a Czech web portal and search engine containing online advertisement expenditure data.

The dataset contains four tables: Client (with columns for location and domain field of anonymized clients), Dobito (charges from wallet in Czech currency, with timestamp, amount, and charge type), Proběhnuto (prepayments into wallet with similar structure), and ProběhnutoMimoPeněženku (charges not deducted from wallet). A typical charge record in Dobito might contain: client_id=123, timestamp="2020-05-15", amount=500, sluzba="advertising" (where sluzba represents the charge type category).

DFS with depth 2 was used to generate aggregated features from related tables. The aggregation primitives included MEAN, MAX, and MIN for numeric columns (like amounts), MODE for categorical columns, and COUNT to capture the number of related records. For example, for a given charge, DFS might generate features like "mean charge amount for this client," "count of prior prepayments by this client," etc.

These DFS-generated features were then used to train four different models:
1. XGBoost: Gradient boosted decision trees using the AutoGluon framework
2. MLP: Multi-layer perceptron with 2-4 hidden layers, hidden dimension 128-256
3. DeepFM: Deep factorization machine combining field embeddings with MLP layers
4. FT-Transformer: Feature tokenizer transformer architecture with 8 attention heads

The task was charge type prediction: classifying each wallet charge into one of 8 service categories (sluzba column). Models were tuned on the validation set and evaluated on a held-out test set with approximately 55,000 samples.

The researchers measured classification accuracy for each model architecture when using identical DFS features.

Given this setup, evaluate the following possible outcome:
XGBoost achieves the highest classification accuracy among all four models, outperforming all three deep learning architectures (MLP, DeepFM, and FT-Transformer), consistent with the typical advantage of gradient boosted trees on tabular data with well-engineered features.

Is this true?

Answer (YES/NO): YES